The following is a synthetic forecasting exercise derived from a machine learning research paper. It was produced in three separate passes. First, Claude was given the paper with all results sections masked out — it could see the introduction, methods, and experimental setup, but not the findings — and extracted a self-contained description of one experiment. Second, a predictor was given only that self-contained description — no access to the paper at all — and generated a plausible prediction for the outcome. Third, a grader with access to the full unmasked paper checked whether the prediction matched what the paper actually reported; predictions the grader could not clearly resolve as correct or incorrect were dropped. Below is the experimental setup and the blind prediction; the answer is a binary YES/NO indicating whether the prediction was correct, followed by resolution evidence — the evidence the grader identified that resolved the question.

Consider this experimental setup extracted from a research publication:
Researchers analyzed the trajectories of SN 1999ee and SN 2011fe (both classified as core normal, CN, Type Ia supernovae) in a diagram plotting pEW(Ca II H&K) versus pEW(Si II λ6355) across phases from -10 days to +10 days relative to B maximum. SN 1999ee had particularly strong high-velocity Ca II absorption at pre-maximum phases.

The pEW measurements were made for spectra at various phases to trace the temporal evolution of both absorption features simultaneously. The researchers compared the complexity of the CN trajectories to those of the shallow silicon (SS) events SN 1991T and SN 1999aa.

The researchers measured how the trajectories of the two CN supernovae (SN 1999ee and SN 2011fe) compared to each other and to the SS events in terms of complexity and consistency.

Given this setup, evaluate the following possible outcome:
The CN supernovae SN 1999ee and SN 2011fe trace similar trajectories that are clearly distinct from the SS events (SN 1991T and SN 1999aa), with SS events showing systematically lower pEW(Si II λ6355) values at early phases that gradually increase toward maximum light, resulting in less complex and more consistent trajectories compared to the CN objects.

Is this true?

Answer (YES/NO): NO